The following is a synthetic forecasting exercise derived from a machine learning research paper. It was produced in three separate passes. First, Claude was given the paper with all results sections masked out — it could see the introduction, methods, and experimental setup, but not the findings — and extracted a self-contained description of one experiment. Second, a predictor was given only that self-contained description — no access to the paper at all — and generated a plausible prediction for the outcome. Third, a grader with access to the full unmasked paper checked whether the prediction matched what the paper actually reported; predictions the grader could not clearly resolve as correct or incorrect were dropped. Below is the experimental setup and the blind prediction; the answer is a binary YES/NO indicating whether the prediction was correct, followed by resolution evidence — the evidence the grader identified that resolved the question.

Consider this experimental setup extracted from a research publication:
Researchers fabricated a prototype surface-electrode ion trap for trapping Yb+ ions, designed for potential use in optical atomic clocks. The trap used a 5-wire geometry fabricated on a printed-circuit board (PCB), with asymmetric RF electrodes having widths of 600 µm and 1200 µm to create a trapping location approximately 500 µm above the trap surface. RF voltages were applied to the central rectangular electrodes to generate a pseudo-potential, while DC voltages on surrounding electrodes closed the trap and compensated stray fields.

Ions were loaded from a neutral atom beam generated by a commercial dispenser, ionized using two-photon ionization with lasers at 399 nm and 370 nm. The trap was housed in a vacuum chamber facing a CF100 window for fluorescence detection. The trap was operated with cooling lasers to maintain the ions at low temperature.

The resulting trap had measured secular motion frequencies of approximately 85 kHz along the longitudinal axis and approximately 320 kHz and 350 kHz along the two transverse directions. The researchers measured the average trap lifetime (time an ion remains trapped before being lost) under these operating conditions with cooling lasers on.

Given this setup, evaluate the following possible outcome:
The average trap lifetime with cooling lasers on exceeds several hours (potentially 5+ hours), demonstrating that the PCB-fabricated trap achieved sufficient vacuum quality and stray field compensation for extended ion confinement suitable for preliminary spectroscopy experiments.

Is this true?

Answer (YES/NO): NO